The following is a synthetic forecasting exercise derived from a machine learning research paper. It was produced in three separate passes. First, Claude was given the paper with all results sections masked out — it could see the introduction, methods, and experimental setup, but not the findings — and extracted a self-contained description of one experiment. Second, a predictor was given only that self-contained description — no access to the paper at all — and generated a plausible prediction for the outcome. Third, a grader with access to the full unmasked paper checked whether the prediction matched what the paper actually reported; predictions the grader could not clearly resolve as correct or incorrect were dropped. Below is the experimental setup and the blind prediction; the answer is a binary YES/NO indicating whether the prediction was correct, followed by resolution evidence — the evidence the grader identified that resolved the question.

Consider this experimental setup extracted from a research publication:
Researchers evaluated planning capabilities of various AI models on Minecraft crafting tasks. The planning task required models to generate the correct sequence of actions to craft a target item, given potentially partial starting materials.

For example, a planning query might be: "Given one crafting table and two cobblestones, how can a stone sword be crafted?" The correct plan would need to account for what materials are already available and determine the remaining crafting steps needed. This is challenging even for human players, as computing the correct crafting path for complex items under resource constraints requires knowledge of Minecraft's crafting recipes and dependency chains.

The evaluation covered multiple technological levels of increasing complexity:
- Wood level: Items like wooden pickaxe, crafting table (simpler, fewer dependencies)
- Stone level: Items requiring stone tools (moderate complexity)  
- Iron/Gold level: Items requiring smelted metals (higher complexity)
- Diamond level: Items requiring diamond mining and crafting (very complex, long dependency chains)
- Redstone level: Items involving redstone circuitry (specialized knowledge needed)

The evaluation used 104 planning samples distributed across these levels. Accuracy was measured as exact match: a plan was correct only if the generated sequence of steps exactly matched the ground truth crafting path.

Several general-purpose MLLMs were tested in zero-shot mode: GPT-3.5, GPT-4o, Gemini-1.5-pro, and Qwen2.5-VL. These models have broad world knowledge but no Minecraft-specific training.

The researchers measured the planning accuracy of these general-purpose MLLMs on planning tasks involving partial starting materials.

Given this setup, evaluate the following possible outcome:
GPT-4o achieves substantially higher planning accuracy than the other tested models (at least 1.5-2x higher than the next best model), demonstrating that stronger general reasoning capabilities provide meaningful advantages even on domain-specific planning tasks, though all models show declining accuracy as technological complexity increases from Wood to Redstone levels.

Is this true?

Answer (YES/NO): NO